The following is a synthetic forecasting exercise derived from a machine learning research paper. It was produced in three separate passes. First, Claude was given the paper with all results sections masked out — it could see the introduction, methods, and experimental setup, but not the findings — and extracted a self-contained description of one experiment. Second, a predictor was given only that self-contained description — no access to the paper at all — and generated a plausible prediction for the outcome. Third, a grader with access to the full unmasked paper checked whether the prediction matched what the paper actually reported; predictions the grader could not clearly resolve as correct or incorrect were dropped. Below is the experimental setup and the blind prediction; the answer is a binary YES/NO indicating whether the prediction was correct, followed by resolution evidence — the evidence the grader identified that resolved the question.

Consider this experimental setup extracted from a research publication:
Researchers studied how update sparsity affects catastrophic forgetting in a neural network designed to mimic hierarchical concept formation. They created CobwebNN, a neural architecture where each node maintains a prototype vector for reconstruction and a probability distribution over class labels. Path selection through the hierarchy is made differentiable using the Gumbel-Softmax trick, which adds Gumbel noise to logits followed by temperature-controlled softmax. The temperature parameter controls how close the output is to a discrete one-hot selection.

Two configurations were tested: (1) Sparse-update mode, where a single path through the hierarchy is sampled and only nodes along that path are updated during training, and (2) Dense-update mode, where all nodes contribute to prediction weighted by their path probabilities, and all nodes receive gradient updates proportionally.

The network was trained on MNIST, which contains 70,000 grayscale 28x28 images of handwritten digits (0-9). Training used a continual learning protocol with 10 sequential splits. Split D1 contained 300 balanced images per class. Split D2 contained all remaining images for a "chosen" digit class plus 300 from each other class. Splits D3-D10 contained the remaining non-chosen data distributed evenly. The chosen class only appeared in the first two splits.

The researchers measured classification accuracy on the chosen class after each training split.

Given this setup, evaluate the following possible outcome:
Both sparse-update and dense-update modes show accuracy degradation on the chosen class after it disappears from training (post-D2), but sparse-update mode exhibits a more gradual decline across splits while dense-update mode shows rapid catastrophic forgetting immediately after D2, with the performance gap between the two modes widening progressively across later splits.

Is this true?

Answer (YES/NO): NO